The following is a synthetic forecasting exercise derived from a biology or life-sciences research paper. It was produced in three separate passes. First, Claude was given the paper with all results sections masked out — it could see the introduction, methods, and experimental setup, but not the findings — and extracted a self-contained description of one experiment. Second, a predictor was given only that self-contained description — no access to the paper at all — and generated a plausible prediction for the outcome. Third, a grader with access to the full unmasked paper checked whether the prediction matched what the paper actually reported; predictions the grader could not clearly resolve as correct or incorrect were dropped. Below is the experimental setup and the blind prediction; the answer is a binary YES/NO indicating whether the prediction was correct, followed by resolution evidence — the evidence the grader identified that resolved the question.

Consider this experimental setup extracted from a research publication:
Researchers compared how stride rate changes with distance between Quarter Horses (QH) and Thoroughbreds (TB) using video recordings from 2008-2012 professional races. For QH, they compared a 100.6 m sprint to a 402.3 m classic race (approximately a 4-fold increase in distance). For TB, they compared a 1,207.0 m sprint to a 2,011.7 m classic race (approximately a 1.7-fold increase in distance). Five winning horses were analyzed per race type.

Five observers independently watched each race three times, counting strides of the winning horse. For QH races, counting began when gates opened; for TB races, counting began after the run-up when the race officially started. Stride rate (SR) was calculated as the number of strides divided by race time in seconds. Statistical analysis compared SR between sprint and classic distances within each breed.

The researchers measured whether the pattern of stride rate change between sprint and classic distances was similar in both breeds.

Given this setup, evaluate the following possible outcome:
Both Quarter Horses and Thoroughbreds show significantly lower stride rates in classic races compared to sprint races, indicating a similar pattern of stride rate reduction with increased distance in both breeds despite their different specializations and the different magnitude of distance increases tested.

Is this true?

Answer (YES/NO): YES